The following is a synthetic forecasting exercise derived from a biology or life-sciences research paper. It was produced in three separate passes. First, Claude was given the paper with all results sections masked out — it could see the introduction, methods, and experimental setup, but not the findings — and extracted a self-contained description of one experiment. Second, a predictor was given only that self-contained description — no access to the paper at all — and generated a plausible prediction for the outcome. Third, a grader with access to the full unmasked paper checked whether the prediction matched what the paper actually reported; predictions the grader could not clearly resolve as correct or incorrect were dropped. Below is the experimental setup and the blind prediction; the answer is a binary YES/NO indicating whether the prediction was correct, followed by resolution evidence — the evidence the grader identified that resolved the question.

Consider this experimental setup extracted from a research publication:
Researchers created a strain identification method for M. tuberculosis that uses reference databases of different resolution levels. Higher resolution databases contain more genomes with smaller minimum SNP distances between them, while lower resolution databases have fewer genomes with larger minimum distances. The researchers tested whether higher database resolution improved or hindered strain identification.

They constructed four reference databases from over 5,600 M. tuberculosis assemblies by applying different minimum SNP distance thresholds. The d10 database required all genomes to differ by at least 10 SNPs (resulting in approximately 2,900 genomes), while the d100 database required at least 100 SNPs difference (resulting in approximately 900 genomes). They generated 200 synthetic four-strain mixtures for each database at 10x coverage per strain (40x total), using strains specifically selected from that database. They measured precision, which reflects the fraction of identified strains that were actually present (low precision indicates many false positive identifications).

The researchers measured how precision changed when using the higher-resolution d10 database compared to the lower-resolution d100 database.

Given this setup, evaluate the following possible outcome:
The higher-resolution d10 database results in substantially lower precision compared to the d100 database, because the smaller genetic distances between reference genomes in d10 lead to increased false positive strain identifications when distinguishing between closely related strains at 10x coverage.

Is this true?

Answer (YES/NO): NO